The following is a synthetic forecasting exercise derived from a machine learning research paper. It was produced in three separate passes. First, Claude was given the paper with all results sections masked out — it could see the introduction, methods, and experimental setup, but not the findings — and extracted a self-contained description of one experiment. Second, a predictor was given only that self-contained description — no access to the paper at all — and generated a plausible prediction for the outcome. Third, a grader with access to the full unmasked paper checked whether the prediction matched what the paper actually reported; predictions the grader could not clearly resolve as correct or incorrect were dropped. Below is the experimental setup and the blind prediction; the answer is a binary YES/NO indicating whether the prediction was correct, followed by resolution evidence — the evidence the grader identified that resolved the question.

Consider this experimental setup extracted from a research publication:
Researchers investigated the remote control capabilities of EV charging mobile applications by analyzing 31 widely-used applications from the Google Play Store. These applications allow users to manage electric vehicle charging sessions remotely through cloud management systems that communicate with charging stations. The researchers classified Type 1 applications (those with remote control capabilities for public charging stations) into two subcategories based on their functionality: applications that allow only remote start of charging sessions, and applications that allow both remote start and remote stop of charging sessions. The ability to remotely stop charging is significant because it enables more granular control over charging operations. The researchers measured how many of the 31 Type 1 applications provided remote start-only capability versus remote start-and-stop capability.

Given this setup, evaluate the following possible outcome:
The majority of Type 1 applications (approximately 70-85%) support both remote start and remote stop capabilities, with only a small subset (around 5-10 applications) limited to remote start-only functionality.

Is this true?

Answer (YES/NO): NO